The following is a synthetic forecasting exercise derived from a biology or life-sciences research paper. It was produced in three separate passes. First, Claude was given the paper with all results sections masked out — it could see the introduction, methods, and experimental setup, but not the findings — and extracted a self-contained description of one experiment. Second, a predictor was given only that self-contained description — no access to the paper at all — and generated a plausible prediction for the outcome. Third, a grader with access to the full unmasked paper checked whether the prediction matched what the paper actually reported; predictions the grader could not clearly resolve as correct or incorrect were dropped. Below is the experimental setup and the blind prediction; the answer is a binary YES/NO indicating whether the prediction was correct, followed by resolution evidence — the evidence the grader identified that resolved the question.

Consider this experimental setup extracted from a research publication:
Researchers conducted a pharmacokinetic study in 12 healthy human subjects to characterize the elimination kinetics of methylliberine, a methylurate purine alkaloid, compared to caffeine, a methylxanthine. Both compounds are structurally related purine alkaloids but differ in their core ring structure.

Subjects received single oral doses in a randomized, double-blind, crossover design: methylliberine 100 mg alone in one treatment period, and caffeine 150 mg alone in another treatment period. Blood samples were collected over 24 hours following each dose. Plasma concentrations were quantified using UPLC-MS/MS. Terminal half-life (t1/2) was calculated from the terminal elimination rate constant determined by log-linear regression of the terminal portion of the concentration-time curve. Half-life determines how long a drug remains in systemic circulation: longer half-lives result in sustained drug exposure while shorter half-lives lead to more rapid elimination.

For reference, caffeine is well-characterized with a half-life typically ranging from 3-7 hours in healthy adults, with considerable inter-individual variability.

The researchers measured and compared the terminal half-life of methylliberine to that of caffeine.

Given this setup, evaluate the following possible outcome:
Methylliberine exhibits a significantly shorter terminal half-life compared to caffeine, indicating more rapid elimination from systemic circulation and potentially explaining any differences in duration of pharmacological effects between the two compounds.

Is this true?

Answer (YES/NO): YES